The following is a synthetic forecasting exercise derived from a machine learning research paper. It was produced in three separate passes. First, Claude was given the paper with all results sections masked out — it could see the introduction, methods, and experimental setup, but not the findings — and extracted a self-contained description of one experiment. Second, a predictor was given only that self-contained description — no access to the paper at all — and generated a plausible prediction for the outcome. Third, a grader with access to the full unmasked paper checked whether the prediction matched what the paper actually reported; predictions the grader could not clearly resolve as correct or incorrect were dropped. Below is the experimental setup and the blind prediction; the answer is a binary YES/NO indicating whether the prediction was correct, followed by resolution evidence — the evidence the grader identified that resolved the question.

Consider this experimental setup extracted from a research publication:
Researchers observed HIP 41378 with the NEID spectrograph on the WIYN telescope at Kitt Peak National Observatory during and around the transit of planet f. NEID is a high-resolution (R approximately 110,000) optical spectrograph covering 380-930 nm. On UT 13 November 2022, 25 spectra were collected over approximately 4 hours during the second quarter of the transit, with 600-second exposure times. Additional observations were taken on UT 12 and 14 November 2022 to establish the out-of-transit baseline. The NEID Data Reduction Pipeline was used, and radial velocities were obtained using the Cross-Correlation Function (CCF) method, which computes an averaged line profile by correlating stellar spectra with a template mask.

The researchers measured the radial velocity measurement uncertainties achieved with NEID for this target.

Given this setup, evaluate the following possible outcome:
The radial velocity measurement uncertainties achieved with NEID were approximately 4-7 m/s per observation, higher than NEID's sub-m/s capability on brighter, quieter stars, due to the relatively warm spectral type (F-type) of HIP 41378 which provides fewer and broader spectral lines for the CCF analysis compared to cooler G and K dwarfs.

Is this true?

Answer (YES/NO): NO